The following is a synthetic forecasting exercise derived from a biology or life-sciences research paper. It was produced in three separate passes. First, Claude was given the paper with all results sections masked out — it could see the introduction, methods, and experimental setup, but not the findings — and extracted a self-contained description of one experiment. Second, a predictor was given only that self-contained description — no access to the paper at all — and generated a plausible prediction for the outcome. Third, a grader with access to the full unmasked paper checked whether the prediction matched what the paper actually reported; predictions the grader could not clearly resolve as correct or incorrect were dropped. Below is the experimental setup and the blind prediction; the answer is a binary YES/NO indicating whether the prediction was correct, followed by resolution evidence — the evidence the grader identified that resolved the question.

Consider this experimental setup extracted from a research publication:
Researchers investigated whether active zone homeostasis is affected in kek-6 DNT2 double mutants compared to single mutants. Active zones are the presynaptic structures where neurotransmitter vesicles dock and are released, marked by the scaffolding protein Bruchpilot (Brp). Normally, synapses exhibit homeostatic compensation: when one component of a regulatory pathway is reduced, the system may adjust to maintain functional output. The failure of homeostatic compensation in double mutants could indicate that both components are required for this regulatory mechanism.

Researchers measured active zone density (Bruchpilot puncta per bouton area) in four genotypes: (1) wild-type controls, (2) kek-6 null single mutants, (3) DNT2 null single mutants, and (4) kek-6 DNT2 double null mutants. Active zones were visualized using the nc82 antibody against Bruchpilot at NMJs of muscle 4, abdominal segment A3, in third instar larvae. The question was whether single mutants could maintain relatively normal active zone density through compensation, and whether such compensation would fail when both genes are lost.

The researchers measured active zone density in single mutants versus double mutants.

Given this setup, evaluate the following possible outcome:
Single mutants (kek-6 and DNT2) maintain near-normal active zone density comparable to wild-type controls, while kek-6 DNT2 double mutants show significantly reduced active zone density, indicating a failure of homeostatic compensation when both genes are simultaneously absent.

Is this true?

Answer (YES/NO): NO